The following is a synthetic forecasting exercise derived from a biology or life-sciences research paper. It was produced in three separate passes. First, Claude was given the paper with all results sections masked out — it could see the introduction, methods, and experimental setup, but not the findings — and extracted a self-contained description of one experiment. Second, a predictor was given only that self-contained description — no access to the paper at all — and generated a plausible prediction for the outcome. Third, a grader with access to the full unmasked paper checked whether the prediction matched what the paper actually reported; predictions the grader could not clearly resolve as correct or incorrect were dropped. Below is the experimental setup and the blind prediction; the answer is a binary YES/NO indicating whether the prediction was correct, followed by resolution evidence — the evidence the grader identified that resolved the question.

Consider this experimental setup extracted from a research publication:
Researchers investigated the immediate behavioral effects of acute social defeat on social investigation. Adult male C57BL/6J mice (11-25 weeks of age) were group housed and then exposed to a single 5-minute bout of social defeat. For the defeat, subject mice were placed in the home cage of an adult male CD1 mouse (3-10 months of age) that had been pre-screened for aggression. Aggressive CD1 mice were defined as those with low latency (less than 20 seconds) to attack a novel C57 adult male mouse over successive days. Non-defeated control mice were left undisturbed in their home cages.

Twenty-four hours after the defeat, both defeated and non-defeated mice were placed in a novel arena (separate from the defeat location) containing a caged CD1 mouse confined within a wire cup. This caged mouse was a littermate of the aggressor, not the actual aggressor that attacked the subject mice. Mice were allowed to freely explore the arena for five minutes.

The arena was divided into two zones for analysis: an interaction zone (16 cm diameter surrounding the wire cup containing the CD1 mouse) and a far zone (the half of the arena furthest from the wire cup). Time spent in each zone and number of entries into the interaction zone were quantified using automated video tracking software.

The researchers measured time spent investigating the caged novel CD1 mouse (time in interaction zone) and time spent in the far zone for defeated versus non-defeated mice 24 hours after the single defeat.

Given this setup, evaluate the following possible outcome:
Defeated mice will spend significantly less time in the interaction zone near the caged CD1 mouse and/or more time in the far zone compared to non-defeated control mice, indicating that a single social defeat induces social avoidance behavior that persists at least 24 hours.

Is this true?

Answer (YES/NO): YES